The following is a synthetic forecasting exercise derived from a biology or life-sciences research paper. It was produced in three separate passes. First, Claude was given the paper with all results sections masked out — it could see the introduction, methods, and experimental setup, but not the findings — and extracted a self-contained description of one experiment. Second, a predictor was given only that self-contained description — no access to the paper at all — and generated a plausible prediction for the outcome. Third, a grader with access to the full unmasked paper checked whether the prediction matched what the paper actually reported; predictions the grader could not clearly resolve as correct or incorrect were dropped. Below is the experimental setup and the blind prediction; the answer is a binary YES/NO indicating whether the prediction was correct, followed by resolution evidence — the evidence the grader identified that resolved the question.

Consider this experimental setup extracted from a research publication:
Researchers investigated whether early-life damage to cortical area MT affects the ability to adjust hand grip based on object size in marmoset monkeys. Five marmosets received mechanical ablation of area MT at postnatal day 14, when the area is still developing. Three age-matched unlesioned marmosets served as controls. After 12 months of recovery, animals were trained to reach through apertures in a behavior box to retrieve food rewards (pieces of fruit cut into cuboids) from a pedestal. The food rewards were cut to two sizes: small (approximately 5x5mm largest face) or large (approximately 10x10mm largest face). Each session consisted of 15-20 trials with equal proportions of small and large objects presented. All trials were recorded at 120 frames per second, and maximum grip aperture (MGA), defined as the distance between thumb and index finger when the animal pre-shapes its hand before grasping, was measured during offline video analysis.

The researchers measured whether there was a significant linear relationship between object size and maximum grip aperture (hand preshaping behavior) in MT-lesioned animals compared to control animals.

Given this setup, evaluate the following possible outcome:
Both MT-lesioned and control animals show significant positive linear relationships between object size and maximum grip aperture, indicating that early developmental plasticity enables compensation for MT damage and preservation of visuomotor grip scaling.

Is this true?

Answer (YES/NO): NO